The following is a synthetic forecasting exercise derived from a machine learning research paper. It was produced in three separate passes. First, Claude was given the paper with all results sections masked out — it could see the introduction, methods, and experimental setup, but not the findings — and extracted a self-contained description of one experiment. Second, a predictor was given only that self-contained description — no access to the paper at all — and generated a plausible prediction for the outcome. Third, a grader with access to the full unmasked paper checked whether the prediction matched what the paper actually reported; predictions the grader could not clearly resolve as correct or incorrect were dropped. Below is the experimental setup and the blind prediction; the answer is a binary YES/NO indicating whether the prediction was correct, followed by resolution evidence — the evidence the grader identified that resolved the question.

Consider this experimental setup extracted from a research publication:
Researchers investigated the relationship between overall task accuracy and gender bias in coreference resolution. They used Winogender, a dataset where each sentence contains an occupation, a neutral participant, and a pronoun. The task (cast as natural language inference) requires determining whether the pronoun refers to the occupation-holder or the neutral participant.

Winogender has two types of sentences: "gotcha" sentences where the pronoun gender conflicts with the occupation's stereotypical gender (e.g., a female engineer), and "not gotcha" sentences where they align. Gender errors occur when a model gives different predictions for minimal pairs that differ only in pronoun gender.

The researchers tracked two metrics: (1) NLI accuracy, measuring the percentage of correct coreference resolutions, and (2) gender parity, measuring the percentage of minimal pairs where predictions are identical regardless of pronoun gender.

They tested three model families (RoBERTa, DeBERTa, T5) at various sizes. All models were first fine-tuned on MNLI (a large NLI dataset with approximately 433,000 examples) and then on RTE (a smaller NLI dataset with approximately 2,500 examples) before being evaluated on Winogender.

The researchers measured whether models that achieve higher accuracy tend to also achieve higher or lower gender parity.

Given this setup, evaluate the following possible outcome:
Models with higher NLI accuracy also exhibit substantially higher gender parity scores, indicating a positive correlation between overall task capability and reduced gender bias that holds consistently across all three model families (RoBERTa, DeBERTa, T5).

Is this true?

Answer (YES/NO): YES